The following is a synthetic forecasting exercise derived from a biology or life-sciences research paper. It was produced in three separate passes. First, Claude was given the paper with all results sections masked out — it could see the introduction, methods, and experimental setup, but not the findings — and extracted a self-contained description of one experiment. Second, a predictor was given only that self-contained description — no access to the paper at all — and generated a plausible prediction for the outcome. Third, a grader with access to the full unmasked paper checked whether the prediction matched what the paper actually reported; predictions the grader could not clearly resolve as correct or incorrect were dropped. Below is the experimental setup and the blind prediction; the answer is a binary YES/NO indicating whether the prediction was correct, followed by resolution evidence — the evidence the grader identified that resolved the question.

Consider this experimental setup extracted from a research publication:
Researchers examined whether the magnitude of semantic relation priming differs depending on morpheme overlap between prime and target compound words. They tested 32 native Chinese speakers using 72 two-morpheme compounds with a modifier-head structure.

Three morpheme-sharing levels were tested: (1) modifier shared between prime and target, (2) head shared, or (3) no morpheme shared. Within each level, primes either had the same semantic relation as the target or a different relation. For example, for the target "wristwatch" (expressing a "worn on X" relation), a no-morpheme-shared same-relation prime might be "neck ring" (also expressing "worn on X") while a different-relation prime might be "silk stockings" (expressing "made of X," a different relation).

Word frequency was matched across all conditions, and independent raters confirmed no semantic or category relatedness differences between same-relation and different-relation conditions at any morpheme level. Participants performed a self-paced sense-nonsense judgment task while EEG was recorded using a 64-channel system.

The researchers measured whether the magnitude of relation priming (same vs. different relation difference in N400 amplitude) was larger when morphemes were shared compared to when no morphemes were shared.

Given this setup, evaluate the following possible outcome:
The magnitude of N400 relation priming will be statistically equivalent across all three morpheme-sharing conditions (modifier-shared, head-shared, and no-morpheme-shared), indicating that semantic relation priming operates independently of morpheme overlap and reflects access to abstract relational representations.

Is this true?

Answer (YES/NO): YES